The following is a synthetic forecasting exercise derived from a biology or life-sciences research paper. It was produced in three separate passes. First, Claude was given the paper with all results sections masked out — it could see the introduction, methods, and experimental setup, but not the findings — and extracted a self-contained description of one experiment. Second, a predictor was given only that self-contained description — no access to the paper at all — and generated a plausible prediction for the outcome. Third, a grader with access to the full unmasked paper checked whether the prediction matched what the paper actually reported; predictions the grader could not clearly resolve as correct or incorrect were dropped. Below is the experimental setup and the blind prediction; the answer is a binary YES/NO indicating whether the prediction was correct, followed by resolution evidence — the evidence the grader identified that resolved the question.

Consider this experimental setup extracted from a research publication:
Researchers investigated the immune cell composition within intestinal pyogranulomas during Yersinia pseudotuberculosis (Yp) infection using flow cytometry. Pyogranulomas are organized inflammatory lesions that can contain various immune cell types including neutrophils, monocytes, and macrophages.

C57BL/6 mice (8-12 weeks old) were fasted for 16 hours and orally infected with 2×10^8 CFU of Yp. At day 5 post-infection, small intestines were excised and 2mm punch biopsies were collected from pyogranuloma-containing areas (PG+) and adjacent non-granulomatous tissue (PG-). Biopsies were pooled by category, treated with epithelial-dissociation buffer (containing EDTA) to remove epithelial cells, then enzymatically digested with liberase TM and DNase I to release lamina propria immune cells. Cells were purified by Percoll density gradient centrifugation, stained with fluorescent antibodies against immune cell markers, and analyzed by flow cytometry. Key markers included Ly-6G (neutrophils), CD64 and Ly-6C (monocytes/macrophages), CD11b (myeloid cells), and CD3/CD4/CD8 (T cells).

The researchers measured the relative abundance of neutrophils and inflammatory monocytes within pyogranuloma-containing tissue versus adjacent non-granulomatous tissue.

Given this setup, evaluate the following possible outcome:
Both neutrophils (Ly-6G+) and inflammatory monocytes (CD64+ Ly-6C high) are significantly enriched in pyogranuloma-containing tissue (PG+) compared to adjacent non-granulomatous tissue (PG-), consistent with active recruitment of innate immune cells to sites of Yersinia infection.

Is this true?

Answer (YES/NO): YES